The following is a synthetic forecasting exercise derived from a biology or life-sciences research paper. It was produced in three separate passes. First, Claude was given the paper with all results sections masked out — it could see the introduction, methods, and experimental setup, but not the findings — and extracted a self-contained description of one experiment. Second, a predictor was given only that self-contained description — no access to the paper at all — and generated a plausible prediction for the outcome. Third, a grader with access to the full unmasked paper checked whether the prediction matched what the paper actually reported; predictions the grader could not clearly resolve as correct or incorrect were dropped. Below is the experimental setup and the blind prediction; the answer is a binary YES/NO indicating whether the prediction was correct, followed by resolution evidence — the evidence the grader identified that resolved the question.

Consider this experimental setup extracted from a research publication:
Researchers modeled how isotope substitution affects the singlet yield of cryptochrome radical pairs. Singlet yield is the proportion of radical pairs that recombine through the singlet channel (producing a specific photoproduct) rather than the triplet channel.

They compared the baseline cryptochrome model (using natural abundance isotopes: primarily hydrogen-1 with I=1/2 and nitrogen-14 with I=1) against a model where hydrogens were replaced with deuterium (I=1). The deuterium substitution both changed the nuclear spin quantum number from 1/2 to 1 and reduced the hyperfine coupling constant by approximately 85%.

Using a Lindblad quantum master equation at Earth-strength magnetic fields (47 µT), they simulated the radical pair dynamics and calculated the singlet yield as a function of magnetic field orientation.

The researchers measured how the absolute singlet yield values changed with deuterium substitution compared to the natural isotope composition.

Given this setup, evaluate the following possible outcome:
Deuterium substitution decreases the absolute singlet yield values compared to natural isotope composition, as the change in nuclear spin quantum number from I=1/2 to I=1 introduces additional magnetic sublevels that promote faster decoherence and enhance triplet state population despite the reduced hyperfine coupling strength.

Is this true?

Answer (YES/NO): NO